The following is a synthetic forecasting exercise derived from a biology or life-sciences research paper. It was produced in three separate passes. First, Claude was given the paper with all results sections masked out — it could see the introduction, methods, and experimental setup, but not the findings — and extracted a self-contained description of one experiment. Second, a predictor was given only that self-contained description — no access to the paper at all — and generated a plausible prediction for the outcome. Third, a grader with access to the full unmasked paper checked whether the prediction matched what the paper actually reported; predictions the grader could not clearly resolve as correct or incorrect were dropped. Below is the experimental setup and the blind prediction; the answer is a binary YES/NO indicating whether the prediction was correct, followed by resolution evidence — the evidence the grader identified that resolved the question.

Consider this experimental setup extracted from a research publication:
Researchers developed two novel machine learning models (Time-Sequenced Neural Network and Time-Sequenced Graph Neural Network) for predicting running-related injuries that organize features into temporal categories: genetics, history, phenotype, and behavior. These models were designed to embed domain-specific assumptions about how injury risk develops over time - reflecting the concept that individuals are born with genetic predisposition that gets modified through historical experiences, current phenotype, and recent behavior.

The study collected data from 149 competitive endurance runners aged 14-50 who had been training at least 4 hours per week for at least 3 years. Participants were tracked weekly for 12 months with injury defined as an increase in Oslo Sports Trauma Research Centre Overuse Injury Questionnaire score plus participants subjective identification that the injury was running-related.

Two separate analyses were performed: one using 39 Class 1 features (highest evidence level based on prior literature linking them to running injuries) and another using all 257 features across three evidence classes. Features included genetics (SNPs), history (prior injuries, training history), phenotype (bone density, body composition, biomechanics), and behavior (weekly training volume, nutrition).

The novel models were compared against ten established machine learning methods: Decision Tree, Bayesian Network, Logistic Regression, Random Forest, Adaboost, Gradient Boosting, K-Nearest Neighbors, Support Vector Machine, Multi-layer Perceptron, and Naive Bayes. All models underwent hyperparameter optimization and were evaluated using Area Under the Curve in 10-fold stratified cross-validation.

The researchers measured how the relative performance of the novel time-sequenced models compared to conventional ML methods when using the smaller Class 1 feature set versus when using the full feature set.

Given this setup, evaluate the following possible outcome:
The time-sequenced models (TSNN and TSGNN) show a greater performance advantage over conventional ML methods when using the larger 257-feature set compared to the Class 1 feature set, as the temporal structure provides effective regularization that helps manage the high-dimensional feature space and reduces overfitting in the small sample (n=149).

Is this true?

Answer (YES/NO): NO